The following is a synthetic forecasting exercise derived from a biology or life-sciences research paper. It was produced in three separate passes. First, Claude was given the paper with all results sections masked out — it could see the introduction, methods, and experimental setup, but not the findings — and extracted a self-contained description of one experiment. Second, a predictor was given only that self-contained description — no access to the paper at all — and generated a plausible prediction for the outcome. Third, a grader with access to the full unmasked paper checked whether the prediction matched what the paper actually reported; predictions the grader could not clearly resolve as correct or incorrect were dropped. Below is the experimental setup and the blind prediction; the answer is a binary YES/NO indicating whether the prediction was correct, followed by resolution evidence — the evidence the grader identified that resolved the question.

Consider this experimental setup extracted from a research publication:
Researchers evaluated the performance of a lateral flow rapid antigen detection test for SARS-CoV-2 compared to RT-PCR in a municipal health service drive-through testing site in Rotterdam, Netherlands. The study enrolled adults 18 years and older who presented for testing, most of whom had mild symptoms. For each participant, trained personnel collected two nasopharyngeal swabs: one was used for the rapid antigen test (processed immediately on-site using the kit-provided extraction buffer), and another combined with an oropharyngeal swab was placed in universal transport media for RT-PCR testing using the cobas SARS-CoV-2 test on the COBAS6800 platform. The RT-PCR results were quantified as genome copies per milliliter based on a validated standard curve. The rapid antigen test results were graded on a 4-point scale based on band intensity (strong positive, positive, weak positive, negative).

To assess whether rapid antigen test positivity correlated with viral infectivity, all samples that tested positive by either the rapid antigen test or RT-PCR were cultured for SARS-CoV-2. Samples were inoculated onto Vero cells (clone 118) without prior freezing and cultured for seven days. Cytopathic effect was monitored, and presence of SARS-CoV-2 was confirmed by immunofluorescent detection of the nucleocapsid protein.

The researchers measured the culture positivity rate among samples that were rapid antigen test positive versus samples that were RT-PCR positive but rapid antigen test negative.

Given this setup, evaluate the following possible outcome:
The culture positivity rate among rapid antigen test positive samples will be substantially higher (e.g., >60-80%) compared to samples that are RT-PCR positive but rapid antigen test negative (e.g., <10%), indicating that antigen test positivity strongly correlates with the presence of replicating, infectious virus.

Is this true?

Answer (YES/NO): NO